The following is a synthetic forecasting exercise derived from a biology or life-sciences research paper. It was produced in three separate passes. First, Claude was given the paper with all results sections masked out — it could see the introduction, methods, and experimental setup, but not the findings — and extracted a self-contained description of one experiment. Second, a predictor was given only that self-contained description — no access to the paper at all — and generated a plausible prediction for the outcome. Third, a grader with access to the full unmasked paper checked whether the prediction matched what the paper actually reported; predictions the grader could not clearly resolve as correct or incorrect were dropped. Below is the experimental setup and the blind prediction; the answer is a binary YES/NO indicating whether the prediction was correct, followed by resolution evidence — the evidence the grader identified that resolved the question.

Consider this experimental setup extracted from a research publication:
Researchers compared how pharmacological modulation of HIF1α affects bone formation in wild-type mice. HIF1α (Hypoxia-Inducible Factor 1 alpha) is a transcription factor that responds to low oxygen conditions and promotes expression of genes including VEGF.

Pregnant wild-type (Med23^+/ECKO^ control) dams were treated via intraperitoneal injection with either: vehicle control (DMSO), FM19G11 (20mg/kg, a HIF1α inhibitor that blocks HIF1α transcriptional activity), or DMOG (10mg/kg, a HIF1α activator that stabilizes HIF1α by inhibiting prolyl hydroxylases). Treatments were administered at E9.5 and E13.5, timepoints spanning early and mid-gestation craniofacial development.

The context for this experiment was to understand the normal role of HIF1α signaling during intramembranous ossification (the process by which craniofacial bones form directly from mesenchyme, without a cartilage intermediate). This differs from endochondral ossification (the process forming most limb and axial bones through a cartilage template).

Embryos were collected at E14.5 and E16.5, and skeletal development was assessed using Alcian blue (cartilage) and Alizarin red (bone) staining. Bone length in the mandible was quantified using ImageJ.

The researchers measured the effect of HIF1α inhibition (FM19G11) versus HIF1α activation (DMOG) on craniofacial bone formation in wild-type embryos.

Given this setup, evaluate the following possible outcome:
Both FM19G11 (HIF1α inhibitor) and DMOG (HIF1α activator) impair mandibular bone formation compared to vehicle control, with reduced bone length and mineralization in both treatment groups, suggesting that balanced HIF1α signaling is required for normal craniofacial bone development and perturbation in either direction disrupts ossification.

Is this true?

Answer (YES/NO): NO